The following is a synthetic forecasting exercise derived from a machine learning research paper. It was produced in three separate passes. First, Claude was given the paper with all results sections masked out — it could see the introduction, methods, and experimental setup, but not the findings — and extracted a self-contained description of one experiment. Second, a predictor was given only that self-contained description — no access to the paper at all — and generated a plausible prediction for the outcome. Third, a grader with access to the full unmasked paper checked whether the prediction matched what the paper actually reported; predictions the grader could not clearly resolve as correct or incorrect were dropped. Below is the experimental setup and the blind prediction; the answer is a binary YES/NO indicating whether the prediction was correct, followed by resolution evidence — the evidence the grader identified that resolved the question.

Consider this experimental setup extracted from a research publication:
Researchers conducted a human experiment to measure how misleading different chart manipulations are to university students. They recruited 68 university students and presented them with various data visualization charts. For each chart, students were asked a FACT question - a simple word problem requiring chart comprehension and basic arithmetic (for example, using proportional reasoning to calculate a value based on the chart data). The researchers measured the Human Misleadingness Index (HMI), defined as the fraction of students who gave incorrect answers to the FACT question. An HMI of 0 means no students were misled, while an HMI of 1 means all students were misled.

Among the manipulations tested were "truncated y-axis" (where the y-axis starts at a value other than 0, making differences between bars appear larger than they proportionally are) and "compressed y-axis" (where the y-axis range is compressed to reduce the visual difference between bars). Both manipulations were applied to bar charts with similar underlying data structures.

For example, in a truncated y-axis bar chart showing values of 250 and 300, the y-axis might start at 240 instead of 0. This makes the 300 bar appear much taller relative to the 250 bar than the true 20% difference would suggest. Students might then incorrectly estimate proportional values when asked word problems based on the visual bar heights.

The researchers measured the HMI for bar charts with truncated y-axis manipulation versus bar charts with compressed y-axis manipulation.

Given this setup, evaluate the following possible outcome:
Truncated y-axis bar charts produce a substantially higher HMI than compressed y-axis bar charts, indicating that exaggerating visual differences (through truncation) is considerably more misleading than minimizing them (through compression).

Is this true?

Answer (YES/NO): YES